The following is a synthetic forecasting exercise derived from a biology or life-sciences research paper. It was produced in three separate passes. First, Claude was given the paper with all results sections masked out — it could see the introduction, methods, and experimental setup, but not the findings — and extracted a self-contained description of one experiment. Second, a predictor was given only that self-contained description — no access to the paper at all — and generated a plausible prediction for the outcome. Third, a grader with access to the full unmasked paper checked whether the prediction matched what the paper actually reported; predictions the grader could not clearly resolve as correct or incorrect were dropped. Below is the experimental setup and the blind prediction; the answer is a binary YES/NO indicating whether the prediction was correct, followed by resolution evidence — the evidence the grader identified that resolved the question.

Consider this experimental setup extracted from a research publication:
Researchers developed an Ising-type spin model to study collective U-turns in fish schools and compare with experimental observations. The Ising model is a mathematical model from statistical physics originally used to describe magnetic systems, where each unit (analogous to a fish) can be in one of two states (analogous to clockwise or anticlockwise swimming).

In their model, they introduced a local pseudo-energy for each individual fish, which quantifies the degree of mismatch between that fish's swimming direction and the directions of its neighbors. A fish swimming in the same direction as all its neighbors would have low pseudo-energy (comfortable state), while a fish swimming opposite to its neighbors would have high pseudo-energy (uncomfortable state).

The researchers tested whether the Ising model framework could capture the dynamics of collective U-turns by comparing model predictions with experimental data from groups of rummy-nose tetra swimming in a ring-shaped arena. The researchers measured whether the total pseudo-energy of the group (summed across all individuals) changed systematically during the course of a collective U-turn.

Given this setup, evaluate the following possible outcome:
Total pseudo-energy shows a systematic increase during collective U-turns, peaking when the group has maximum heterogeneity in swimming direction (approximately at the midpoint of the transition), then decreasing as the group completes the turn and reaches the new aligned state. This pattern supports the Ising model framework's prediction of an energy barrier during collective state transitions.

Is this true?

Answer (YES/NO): YES